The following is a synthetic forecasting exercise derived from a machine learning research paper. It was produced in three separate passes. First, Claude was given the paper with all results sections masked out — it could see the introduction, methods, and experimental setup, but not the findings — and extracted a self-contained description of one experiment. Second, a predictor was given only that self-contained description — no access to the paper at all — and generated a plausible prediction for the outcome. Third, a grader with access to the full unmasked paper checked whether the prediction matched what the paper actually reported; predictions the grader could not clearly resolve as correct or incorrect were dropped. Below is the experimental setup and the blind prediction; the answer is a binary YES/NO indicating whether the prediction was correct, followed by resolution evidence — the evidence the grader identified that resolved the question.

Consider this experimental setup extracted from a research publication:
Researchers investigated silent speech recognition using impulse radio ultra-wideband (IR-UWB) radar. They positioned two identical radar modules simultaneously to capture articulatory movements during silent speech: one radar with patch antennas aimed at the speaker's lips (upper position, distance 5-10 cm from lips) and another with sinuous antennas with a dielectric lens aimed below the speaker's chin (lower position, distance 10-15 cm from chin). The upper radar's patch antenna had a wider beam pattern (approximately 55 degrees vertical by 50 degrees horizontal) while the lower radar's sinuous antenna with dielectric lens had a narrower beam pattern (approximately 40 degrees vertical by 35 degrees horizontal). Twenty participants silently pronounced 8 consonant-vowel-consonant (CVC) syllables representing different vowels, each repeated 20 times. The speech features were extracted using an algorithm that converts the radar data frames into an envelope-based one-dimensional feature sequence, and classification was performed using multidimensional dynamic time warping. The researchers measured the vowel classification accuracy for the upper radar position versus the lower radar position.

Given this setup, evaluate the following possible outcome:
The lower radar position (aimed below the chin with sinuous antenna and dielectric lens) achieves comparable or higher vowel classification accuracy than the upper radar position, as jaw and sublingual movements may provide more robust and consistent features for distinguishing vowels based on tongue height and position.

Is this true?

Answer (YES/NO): NO